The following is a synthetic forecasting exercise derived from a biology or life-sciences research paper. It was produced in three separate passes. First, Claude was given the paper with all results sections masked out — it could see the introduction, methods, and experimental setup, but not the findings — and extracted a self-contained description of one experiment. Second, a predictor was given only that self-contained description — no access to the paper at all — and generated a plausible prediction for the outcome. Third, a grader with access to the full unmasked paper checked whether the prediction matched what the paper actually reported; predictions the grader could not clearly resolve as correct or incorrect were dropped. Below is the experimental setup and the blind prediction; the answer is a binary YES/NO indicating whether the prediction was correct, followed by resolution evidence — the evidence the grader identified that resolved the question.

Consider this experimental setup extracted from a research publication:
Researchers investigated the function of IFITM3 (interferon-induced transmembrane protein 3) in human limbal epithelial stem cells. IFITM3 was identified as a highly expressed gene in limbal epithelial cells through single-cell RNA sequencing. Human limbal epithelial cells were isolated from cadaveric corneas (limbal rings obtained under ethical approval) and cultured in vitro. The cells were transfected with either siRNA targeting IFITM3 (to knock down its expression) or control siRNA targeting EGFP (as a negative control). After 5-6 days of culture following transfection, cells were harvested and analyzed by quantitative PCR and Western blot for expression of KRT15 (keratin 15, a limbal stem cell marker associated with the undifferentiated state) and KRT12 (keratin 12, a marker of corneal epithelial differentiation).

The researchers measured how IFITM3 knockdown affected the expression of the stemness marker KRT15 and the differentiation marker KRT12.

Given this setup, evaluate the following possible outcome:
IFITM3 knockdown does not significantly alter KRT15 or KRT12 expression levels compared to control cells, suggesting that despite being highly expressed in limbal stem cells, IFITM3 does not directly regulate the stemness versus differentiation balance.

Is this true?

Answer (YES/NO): NO